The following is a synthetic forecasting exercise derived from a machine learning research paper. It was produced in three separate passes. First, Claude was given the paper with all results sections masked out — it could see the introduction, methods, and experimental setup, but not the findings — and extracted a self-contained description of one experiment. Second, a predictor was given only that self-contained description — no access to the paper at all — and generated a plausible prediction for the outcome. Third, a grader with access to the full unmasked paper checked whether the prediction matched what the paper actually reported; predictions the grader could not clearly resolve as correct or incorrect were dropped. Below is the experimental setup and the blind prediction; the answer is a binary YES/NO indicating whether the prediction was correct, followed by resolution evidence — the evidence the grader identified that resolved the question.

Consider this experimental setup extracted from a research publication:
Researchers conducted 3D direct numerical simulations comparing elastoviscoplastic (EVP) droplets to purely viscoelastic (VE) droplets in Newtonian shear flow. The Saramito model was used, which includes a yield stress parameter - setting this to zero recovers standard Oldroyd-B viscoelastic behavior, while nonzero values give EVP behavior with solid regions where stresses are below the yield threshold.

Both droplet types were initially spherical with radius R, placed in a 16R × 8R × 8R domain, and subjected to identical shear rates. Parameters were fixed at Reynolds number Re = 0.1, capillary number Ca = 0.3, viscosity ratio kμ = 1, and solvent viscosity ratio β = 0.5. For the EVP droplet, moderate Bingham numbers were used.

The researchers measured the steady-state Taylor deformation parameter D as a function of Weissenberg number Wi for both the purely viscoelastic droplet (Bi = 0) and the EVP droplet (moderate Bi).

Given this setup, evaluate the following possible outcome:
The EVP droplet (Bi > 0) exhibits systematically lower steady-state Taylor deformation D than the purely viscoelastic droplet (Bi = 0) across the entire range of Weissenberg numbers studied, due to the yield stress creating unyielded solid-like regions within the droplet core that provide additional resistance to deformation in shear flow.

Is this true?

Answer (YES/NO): NO